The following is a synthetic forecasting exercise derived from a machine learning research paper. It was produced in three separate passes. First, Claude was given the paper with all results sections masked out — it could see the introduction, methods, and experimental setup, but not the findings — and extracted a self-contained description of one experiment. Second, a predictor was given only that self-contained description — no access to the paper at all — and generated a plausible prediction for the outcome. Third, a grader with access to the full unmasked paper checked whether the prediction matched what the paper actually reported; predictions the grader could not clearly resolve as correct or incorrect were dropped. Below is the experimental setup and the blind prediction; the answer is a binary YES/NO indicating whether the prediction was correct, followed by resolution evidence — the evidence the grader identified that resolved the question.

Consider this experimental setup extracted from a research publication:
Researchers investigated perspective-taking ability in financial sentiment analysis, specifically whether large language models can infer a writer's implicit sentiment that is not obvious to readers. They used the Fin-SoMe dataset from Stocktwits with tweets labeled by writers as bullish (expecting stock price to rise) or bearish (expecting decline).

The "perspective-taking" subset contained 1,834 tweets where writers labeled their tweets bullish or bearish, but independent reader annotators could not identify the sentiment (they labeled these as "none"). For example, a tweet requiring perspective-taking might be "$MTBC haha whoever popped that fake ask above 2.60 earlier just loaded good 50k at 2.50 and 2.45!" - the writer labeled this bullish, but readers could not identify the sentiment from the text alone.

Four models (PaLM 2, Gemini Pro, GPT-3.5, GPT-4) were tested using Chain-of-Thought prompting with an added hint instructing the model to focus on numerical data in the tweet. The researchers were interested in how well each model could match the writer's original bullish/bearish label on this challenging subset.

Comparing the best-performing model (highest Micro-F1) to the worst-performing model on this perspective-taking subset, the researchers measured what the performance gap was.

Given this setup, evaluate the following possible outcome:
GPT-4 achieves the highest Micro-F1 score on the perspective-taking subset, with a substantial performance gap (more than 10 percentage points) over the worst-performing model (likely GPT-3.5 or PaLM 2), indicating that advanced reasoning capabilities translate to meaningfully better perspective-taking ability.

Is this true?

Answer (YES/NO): NO